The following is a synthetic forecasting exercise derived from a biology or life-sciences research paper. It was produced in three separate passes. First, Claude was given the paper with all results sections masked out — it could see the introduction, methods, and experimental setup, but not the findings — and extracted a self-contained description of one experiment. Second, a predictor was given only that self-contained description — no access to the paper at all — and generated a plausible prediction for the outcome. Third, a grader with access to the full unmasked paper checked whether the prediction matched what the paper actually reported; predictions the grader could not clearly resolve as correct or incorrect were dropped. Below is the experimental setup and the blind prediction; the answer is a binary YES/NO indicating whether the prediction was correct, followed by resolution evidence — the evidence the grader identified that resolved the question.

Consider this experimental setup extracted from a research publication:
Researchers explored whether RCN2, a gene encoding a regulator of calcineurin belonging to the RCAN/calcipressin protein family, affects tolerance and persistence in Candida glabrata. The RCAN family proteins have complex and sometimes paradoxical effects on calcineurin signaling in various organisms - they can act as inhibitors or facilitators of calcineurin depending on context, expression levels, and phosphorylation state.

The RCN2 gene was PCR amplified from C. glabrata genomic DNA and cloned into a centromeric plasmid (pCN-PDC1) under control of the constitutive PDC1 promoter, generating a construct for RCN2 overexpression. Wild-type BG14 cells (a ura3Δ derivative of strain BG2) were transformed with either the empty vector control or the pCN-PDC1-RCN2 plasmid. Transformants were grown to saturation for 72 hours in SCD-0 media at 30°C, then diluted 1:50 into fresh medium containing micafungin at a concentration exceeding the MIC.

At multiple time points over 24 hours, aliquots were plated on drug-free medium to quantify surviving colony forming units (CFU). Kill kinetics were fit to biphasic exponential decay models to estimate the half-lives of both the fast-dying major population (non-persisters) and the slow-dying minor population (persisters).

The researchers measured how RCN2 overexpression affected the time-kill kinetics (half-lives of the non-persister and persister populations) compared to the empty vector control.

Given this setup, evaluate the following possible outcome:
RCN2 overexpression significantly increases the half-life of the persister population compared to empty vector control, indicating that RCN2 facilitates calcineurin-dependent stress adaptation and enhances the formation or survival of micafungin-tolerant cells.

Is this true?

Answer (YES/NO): NO